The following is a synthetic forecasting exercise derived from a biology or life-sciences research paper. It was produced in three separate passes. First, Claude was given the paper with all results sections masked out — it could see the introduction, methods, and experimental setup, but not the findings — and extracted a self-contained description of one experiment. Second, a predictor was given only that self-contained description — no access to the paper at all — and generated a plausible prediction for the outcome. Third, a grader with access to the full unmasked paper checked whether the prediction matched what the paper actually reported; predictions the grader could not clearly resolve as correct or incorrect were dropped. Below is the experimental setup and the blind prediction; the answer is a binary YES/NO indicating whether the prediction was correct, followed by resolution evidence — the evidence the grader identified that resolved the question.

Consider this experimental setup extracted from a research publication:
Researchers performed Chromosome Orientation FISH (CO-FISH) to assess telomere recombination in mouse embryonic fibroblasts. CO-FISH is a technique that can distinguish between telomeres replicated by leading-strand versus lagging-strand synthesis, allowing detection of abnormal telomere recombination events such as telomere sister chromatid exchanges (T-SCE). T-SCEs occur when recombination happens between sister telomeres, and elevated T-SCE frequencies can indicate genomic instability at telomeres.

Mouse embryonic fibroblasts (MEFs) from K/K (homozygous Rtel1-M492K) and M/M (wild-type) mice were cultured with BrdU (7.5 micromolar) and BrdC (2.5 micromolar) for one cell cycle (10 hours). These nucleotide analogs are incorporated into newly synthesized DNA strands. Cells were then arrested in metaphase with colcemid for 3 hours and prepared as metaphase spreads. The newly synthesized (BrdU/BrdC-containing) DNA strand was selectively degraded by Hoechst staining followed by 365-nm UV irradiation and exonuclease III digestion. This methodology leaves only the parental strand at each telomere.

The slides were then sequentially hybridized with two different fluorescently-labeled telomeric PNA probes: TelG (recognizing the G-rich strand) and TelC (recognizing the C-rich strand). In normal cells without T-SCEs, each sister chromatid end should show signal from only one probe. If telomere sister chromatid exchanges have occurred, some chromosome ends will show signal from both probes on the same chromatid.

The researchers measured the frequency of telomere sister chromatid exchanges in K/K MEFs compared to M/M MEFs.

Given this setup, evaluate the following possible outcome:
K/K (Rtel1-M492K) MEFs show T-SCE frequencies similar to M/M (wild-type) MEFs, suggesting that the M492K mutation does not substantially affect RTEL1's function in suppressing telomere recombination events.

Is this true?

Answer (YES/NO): YES